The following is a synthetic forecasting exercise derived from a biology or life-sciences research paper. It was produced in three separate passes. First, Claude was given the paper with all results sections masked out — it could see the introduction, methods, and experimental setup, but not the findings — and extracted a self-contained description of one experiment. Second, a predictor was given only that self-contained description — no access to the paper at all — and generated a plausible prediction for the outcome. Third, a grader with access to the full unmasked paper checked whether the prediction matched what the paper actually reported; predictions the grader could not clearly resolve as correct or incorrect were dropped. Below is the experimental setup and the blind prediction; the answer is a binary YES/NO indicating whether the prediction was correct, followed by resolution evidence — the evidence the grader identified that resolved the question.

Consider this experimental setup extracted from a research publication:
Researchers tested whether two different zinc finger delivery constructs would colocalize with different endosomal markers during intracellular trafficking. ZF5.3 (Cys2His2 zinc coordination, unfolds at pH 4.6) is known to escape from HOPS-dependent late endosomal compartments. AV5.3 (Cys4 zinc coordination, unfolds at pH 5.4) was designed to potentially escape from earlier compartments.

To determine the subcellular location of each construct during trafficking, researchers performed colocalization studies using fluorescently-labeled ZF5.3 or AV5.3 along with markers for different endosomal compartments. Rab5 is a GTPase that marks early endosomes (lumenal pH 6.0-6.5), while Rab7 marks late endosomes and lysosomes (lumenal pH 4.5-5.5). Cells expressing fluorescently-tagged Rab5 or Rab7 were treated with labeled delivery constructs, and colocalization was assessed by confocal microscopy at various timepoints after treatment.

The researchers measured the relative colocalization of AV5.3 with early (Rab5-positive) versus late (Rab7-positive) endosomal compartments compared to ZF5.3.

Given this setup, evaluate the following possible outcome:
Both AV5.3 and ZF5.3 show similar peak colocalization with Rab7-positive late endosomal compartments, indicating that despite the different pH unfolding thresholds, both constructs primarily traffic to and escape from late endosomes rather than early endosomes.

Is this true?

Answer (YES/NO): NO